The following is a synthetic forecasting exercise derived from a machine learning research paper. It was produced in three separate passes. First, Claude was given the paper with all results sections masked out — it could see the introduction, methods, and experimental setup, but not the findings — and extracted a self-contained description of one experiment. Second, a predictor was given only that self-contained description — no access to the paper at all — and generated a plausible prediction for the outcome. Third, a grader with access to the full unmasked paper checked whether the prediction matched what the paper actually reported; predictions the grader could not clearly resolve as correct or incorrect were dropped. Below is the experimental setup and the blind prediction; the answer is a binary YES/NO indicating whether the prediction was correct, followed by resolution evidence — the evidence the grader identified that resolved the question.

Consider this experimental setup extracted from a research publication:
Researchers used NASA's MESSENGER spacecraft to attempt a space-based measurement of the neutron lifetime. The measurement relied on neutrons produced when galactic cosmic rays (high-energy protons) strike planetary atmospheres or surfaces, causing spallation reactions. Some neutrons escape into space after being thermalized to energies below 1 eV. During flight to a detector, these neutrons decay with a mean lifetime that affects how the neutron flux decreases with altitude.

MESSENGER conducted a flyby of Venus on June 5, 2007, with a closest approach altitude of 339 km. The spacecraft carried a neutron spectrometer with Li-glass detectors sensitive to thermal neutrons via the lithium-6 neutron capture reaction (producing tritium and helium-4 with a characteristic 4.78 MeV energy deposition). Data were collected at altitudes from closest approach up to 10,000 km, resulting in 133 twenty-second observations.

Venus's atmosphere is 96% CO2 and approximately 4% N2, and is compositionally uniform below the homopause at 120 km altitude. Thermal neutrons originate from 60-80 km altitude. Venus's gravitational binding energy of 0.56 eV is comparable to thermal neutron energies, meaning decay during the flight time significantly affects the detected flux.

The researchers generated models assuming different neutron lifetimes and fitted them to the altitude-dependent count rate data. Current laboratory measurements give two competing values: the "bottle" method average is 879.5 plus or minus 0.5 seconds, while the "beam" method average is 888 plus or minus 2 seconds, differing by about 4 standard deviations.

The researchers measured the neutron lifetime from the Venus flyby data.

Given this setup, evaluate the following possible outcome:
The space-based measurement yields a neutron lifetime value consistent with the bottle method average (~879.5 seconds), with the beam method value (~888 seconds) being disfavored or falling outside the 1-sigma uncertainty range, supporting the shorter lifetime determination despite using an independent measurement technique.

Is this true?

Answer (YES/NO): NO